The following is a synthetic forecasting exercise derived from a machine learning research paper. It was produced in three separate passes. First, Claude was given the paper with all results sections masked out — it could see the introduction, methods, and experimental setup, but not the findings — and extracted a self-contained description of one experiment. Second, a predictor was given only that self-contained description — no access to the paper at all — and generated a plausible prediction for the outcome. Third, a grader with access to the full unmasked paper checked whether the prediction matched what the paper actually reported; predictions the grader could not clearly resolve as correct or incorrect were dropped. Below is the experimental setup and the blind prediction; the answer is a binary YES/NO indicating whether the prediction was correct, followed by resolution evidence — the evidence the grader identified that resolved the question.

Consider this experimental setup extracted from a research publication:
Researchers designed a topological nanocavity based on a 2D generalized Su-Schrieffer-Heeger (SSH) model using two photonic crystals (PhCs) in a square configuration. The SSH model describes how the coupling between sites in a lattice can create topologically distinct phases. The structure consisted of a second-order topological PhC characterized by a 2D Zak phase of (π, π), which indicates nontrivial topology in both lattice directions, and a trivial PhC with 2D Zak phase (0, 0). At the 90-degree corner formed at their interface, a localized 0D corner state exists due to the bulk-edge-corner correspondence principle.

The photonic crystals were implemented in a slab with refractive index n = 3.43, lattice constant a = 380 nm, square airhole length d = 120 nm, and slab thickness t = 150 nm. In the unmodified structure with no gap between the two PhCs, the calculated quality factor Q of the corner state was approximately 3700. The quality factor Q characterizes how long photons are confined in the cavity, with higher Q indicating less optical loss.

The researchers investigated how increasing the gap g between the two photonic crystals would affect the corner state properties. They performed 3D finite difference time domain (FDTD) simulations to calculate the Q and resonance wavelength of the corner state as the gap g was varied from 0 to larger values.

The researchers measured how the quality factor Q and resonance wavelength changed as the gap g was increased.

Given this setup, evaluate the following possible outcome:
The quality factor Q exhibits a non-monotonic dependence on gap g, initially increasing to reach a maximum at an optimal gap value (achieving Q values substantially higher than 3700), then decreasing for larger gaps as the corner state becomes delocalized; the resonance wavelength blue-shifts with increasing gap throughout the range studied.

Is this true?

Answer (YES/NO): NO